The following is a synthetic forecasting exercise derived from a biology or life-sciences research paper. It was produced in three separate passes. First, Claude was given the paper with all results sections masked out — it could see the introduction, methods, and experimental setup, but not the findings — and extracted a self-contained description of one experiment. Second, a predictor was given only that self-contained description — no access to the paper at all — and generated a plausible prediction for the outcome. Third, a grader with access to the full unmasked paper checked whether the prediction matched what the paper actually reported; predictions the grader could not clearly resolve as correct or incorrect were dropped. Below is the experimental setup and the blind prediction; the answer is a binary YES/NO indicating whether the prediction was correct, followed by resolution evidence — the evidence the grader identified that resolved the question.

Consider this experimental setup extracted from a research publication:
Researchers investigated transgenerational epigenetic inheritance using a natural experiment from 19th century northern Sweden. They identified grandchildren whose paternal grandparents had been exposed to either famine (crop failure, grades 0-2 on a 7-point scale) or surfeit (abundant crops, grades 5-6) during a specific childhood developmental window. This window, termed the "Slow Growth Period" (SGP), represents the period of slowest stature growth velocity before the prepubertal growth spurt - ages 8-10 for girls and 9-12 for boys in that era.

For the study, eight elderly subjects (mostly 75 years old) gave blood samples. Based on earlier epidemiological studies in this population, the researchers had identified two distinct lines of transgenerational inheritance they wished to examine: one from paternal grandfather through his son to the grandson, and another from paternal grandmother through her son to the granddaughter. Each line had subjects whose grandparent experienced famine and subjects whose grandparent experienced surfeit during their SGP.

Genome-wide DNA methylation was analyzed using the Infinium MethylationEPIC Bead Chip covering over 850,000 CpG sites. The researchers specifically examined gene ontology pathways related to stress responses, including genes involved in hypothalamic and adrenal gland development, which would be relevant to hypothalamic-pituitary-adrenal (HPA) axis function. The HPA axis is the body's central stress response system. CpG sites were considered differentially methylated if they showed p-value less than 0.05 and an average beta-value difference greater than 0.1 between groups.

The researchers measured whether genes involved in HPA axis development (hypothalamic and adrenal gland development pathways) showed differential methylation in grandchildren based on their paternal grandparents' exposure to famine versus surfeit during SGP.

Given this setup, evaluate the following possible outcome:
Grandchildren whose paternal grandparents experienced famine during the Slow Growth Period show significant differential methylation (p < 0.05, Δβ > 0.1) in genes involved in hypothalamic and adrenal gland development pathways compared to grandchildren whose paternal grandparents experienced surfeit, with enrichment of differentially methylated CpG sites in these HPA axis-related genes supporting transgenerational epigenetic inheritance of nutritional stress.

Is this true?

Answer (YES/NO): YES